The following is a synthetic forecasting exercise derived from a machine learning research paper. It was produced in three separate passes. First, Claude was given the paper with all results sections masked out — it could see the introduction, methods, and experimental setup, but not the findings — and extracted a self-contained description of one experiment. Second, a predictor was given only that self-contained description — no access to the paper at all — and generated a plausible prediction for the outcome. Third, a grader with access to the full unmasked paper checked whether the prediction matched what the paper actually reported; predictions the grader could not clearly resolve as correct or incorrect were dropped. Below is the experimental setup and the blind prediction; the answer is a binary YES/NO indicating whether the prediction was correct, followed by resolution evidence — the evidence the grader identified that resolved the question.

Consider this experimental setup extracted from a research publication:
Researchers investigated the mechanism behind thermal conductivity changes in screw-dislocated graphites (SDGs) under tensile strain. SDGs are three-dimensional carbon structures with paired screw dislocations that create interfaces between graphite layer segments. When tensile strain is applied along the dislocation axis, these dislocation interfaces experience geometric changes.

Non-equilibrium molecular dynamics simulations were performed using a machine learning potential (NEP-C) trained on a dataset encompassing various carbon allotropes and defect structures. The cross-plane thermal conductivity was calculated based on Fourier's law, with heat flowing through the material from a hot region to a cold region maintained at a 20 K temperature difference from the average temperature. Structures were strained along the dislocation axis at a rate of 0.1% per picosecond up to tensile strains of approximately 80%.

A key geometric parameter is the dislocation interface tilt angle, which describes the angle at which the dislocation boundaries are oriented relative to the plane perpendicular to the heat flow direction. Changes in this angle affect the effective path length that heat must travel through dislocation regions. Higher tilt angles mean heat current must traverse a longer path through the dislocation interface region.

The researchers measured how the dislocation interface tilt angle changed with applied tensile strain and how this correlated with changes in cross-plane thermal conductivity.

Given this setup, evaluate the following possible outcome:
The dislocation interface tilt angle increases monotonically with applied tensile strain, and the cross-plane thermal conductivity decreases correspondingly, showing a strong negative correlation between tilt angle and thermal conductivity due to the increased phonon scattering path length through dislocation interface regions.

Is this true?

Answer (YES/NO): NO